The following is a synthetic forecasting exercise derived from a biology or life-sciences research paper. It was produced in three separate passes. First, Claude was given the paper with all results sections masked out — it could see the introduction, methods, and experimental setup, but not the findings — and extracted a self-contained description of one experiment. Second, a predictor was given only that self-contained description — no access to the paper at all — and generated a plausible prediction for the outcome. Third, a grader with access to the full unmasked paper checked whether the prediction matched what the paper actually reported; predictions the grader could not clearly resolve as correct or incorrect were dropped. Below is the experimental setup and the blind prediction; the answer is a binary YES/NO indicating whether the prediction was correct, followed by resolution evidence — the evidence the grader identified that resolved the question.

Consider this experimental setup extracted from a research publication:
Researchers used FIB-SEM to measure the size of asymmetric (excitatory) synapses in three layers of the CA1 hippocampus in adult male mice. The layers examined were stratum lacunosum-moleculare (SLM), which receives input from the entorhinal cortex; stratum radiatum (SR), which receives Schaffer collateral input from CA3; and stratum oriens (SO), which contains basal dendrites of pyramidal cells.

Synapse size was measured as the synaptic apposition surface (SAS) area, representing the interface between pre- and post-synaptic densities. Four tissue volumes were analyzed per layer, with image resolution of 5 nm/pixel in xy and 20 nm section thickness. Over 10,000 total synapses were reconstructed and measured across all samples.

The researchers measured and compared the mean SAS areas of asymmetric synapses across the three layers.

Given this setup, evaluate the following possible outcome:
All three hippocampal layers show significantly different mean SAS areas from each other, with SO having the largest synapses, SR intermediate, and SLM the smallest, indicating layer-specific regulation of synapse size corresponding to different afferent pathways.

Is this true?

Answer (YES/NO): NO